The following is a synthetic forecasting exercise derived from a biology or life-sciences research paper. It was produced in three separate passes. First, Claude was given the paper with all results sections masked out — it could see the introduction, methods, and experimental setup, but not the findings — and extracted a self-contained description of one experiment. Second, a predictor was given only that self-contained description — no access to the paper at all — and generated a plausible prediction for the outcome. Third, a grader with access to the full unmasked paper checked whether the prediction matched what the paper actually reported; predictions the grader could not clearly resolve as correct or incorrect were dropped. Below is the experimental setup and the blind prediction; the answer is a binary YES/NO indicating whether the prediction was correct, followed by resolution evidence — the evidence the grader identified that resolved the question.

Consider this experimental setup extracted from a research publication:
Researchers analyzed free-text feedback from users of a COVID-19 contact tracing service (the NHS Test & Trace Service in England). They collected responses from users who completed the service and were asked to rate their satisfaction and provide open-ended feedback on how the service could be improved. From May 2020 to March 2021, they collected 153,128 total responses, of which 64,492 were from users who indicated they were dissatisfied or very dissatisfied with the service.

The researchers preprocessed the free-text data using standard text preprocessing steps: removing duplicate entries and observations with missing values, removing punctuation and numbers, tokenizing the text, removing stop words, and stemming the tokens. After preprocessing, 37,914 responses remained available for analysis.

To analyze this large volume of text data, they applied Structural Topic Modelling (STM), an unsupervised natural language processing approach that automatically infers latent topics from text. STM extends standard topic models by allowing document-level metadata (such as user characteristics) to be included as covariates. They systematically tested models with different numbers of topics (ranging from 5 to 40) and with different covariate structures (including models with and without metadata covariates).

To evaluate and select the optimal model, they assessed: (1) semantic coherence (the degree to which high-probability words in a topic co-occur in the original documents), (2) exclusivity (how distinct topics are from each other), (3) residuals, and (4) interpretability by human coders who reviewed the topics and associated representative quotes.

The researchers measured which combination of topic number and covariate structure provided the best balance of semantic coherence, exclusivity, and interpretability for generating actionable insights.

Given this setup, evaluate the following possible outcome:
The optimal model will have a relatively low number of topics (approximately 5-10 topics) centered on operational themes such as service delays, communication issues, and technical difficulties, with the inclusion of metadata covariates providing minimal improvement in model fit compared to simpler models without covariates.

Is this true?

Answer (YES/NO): NO